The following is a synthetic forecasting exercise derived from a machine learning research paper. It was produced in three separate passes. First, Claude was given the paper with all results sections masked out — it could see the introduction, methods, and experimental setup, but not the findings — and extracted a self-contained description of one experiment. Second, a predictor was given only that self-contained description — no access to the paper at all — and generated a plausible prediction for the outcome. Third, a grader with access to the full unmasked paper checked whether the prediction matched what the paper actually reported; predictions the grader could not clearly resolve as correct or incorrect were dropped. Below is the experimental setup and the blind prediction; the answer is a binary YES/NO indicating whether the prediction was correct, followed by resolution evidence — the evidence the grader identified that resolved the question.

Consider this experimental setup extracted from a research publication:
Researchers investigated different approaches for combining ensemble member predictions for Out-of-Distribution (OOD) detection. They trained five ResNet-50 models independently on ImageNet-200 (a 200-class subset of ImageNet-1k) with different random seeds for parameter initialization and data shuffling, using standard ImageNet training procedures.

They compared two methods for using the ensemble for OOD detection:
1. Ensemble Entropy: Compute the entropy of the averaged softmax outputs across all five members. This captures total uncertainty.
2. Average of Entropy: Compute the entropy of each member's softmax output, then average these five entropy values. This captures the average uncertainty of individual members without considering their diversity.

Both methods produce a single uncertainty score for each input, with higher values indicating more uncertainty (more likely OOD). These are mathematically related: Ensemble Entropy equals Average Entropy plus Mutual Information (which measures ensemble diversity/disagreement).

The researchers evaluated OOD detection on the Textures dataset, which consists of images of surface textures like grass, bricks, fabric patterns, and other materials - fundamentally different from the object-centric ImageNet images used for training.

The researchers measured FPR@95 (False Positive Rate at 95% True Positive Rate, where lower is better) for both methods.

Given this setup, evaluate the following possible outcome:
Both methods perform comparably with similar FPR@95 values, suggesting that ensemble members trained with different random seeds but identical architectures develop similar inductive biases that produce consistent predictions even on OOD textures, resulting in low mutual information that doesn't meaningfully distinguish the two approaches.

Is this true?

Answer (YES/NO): NO